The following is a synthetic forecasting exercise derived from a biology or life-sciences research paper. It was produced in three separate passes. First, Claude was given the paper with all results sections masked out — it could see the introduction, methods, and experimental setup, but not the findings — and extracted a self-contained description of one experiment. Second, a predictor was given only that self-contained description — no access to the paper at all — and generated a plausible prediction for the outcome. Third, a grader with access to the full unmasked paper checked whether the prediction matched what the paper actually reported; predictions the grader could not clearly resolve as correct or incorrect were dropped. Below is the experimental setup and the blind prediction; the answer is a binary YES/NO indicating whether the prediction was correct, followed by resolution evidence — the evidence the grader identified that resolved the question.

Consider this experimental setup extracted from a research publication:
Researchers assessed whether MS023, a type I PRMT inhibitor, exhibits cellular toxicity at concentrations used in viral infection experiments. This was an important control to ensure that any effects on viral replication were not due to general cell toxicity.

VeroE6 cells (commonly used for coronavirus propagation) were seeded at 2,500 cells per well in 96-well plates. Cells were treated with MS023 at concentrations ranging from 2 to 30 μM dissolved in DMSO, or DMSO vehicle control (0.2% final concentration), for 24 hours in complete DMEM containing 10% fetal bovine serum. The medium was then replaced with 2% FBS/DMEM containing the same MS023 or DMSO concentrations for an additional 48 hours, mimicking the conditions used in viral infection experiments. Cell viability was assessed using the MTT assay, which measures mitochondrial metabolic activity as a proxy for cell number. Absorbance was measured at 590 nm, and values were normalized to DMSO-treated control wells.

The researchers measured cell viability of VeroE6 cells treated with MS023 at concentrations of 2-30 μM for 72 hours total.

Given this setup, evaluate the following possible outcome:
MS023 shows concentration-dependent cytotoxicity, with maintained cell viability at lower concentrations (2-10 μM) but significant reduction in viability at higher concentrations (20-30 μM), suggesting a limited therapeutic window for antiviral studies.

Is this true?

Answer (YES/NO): NO